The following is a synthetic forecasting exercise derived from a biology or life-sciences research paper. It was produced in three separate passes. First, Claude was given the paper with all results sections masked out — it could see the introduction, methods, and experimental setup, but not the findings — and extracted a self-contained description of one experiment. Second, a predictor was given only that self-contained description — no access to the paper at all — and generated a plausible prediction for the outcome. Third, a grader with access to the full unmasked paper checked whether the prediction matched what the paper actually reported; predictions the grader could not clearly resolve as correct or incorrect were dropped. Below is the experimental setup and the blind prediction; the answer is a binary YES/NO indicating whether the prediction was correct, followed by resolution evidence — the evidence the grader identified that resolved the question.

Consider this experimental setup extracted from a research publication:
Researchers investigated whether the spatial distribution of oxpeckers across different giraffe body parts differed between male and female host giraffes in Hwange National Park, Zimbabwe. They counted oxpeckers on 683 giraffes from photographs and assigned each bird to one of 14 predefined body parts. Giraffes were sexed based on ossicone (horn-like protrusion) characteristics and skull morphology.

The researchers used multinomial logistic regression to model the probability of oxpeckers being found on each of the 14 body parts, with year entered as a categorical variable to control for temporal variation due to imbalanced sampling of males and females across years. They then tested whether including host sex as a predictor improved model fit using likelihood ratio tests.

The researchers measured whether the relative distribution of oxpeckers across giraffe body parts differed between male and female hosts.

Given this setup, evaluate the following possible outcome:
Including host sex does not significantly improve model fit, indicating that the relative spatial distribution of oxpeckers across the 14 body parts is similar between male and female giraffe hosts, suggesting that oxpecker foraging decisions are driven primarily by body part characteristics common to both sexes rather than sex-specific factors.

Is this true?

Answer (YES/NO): YES